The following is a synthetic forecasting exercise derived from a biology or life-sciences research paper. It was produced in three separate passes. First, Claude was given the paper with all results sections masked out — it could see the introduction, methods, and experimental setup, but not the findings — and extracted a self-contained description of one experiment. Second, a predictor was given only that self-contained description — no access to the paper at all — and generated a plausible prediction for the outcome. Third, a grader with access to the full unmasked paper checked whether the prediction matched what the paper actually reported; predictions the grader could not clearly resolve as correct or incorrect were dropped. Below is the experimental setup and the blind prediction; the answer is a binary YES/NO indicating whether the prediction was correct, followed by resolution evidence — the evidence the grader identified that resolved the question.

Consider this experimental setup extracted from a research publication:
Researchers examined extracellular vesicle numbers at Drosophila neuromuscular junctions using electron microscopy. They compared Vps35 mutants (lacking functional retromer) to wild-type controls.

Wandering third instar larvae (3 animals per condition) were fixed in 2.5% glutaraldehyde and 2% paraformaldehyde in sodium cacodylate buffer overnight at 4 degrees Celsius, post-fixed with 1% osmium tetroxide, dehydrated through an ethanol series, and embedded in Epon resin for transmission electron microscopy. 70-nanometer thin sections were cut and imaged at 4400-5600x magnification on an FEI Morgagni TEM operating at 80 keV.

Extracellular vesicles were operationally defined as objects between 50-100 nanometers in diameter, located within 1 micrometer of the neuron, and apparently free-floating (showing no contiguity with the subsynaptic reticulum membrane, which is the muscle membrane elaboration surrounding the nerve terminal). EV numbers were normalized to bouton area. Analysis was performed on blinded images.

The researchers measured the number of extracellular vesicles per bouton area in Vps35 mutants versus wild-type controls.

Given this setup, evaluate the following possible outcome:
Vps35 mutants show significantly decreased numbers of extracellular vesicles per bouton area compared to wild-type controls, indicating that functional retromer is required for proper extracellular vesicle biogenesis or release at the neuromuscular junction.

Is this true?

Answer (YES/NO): NO